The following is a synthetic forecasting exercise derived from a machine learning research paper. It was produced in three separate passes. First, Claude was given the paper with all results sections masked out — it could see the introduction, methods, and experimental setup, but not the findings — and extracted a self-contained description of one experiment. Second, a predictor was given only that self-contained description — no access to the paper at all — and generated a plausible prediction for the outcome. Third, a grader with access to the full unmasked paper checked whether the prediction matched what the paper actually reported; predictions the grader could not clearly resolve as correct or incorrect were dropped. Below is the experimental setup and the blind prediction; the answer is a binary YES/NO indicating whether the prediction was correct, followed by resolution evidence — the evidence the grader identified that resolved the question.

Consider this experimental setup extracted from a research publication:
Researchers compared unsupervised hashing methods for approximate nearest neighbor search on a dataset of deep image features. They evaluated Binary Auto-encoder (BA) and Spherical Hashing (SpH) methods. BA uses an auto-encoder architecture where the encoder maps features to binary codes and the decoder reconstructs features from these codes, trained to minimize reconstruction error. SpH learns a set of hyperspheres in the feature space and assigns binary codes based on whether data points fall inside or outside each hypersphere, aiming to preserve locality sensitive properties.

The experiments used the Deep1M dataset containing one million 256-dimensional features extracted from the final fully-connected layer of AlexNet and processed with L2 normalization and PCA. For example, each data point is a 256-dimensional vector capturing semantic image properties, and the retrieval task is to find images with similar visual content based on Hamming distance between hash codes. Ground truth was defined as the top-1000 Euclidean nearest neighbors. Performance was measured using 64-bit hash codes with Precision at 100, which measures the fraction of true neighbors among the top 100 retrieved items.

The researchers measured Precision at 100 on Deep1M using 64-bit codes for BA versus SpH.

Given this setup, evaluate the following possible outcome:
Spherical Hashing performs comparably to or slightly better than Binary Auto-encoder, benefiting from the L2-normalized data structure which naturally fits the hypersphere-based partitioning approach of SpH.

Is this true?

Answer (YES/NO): NO